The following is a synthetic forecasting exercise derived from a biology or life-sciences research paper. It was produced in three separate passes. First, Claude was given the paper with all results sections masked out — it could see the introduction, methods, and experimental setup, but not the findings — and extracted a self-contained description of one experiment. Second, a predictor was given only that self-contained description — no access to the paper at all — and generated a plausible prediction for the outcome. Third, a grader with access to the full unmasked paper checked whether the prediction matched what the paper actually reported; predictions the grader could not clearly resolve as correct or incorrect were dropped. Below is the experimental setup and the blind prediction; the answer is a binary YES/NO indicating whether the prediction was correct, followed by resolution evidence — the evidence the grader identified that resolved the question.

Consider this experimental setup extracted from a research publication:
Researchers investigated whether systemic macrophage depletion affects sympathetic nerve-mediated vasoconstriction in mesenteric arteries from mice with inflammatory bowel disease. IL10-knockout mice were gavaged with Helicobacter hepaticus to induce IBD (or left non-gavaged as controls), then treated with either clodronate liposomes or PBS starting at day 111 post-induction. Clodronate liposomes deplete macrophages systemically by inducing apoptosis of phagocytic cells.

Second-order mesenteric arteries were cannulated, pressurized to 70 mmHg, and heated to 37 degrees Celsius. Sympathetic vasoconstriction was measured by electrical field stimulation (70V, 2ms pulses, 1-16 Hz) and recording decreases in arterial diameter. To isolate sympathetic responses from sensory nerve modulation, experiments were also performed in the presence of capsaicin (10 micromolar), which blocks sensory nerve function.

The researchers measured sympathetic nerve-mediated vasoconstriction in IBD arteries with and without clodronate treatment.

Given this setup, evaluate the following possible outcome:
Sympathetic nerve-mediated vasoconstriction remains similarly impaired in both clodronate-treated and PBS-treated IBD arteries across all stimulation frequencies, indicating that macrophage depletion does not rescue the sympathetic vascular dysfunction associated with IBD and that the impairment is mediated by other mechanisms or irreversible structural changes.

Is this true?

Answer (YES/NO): NO